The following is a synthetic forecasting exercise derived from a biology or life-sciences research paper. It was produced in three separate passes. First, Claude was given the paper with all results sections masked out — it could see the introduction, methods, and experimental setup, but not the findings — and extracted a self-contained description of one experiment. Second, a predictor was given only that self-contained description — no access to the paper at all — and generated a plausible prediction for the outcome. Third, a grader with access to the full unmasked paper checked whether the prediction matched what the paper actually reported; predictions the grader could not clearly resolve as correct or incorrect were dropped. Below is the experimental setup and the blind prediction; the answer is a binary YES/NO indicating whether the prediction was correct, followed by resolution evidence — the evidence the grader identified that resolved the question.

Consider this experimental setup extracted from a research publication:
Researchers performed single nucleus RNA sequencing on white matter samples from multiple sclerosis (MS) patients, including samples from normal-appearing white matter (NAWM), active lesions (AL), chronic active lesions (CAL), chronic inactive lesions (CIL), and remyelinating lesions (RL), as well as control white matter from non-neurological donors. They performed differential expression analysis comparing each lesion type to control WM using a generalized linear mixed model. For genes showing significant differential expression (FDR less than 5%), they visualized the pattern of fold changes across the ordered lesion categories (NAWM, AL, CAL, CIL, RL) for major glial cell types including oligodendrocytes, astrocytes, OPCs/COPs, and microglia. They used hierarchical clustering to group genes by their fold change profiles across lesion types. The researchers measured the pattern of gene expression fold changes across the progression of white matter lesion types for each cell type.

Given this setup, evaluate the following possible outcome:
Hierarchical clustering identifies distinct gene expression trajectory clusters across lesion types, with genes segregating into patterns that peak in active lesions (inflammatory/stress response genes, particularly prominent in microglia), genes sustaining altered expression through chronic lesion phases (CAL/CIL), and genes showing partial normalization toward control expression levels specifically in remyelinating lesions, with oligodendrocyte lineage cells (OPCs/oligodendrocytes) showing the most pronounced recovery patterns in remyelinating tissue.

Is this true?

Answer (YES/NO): NO